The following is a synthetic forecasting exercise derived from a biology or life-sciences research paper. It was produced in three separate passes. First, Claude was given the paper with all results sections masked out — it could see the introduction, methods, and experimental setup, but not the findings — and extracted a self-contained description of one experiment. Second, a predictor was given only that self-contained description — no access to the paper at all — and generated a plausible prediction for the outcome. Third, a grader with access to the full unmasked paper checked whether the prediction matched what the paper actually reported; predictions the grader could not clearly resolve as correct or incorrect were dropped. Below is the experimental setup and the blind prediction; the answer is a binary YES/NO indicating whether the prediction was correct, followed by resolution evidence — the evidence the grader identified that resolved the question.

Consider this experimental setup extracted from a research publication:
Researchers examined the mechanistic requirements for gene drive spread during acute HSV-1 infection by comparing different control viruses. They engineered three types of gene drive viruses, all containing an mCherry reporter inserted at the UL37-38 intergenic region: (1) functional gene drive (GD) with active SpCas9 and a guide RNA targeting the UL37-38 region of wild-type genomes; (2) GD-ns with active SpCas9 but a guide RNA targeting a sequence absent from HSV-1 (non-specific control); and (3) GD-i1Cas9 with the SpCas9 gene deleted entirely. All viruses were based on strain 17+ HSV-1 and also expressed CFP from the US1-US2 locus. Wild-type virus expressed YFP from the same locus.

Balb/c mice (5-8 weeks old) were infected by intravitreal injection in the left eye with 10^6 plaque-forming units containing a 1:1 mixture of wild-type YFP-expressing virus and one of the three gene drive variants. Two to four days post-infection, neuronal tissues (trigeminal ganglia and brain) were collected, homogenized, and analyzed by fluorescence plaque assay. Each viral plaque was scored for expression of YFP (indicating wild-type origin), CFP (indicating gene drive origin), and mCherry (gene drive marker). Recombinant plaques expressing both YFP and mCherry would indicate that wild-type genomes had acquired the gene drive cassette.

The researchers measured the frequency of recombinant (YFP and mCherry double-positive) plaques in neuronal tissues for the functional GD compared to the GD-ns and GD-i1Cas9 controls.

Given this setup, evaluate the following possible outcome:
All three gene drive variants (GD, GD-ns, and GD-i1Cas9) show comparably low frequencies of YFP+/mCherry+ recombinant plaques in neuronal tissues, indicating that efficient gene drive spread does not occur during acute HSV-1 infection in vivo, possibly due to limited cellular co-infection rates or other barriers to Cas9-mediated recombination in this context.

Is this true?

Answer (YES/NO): NO